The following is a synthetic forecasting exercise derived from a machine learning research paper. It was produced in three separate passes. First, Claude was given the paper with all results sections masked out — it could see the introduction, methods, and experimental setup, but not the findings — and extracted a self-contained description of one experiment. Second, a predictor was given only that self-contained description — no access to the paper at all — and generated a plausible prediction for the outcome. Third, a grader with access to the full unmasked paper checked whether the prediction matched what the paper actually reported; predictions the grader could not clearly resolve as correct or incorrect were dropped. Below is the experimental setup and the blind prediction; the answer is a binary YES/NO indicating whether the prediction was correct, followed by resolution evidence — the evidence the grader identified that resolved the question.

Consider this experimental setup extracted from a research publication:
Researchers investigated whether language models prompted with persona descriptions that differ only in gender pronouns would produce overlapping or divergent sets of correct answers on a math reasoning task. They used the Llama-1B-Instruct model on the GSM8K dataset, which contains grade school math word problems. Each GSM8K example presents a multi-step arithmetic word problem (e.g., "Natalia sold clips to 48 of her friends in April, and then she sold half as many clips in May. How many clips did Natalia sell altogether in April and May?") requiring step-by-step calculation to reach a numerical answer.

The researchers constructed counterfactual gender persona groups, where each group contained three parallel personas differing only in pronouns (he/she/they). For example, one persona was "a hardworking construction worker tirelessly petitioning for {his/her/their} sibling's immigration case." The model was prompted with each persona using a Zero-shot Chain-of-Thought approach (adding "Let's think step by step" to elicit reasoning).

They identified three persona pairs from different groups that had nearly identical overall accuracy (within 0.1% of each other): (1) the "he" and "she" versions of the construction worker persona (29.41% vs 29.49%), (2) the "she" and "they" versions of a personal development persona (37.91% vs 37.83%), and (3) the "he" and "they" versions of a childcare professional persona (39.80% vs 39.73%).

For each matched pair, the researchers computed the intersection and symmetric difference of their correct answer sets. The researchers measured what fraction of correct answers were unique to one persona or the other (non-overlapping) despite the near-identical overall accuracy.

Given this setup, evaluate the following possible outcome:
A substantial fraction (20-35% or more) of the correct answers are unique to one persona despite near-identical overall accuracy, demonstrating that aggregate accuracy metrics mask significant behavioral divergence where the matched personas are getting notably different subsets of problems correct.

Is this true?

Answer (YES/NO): YES